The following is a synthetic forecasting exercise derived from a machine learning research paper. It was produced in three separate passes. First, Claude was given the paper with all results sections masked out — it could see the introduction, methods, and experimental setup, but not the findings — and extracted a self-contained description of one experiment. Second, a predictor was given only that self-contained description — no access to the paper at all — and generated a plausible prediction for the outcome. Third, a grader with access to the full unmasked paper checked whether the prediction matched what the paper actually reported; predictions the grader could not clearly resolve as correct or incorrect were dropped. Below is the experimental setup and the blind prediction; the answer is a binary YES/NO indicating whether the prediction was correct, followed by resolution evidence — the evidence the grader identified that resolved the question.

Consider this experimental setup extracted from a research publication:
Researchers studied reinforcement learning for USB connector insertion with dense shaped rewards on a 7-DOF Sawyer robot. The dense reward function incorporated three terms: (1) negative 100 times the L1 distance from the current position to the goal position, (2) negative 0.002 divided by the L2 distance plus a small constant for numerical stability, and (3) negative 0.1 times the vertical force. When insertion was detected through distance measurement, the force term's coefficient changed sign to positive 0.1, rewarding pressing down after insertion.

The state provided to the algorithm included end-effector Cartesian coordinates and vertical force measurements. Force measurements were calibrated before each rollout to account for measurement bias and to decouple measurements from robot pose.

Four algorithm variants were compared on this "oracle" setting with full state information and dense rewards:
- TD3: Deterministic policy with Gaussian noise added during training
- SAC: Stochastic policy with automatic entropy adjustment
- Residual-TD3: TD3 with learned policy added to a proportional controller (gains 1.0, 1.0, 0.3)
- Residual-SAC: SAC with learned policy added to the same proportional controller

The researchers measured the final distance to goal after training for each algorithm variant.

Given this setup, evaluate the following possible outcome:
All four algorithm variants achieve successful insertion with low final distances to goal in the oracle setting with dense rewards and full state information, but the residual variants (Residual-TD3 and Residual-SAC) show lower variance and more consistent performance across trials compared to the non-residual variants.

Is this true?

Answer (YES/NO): NO